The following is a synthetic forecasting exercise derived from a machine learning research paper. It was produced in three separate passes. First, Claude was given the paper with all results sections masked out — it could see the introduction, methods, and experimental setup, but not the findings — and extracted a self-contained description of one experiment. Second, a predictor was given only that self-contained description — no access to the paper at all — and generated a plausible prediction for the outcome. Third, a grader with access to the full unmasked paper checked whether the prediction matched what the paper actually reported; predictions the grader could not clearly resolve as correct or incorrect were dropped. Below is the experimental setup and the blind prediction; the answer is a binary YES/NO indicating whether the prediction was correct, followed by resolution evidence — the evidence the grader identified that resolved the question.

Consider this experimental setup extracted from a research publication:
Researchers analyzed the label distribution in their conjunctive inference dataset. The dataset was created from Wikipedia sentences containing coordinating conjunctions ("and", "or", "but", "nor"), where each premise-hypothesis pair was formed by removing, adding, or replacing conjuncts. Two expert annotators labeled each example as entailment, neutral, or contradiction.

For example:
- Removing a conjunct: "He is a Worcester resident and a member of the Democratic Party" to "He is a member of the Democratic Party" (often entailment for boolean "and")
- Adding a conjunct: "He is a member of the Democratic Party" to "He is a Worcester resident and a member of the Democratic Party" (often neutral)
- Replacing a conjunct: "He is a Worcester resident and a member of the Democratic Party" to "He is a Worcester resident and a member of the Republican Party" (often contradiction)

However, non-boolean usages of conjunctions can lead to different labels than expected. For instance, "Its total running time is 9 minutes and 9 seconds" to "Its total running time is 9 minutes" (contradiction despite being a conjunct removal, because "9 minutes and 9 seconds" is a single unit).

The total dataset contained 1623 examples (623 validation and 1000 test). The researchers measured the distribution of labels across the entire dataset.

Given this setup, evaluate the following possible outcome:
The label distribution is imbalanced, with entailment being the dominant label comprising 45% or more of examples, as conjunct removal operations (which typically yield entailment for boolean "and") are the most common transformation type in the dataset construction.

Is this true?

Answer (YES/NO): NO